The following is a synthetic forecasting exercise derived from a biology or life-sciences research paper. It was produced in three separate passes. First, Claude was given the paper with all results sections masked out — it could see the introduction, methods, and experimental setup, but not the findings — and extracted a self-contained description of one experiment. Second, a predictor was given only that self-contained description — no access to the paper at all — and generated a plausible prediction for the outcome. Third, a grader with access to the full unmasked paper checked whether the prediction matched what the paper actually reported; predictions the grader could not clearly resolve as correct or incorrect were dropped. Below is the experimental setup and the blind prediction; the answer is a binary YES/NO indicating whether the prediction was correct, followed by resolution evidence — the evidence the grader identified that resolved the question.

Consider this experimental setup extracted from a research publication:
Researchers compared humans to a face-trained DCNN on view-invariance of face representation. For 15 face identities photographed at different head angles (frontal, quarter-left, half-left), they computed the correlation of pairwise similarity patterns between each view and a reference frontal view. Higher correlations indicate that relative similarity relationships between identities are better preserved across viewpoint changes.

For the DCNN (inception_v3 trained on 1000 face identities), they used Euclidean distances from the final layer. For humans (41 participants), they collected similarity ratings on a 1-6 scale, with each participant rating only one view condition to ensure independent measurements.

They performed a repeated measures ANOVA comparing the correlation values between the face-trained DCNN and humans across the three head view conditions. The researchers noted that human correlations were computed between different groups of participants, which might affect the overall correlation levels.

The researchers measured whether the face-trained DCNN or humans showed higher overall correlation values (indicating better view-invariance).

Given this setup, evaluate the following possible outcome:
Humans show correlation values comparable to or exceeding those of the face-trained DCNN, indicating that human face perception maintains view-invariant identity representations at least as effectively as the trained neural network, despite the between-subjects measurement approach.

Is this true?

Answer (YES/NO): NO